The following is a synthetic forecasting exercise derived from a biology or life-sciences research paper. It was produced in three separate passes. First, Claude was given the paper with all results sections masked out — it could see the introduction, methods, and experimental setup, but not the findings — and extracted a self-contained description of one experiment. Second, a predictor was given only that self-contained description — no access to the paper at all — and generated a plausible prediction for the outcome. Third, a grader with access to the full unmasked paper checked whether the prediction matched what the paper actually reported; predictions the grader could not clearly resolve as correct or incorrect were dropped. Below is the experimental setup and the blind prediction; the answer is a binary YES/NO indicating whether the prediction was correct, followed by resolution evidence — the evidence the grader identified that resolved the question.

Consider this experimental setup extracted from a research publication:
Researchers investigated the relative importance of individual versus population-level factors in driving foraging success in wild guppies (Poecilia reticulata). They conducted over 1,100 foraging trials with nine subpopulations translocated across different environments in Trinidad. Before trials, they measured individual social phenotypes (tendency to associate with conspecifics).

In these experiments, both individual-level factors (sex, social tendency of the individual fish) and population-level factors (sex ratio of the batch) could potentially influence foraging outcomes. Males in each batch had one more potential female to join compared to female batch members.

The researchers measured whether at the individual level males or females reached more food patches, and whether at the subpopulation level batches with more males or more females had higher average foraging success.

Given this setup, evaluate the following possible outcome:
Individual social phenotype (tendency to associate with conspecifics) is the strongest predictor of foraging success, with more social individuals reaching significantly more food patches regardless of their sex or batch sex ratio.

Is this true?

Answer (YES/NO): NO